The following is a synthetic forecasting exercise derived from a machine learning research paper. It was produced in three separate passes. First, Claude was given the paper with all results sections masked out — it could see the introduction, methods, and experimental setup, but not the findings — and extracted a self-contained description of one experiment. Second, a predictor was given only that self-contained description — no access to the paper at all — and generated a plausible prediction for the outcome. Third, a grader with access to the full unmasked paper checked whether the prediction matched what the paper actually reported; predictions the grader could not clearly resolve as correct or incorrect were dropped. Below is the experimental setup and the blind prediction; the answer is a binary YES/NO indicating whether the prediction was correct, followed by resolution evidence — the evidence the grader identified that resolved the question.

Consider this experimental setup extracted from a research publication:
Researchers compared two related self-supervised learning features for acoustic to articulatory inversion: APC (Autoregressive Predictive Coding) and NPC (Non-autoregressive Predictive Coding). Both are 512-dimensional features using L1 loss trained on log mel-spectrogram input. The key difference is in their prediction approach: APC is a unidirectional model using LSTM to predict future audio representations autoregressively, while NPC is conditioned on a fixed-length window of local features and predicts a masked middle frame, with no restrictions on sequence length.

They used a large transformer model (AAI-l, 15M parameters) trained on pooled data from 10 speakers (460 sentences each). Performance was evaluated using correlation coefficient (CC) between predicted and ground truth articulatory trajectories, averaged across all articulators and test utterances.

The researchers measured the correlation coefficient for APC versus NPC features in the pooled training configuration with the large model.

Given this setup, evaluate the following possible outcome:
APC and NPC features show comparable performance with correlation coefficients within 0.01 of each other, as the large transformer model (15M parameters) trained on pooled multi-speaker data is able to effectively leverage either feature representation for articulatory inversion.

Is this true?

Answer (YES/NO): YES